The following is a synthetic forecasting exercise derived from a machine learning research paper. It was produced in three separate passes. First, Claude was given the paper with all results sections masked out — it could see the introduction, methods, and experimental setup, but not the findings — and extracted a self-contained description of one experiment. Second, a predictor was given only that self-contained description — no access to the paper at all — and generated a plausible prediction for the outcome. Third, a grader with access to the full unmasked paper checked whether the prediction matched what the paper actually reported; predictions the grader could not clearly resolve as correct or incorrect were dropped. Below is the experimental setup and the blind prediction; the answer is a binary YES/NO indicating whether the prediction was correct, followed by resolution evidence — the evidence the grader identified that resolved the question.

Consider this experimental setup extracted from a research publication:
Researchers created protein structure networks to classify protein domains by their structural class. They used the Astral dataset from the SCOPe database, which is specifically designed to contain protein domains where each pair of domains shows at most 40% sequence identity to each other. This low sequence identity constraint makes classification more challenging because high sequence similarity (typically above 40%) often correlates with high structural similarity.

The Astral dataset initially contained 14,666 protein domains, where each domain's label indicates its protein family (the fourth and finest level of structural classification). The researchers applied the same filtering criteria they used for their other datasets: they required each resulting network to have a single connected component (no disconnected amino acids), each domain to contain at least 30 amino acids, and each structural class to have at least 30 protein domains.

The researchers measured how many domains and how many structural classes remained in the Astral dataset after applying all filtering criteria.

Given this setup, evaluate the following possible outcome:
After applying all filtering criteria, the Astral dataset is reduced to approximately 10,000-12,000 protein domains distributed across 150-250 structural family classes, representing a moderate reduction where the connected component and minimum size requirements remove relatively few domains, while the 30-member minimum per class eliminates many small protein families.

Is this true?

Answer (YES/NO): NO